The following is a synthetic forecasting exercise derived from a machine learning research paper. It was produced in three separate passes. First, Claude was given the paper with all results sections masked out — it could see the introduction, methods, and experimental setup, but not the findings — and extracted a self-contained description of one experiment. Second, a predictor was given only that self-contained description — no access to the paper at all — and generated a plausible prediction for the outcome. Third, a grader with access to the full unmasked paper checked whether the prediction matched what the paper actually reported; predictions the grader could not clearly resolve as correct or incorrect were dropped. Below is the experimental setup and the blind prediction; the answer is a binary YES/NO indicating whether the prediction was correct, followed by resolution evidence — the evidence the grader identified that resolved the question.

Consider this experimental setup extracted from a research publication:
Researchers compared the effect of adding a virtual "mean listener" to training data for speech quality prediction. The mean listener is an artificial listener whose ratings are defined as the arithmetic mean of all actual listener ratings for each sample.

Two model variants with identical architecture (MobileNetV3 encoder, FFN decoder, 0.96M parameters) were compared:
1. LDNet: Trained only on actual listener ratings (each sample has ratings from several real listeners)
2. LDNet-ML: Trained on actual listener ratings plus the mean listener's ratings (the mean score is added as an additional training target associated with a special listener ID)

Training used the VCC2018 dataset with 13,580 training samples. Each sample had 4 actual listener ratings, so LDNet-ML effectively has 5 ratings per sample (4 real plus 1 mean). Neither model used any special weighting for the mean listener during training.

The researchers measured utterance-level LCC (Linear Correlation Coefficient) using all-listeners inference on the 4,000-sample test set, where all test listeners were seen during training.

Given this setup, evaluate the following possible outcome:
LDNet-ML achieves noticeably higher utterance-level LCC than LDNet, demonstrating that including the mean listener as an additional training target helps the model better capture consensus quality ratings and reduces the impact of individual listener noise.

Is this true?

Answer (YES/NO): NO